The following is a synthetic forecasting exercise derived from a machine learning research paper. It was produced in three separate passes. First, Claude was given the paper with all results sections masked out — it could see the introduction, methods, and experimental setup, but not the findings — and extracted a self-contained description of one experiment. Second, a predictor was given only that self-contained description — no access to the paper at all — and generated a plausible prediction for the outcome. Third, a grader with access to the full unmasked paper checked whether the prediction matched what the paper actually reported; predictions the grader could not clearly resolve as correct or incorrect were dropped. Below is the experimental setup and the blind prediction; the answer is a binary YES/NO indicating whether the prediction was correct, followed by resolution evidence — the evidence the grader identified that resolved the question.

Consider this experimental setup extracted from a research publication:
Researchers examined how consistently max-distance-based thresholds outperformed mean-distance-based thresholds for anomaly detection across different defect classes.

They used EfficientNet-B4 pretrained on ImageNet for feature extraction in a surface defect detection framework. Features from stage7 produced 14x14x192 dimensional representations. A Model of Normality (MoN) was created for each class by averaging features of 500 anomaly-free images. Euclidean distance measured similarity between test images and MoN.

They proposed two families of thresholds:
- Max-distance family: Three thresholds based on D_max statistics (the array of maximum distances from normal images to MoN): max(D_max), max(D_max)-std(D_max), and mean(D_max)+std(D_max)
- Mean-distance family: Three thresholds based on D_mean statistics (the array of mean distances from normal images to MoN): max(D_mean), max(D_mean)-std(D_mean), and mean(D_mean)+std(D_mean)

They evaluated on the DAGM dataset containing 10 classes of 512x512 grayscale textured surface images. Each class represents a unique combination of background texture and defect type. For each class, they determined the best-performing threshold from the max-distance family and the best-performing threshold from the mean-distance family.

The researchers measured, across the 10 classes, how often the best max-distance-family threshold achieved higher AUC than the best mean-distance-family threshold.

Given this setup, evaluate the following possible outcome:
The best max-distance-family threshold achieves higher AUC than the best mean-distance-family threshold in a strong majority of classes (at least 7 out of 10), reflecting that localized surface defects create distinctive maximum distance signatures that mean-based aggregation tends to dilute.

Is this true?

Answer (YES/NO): YES